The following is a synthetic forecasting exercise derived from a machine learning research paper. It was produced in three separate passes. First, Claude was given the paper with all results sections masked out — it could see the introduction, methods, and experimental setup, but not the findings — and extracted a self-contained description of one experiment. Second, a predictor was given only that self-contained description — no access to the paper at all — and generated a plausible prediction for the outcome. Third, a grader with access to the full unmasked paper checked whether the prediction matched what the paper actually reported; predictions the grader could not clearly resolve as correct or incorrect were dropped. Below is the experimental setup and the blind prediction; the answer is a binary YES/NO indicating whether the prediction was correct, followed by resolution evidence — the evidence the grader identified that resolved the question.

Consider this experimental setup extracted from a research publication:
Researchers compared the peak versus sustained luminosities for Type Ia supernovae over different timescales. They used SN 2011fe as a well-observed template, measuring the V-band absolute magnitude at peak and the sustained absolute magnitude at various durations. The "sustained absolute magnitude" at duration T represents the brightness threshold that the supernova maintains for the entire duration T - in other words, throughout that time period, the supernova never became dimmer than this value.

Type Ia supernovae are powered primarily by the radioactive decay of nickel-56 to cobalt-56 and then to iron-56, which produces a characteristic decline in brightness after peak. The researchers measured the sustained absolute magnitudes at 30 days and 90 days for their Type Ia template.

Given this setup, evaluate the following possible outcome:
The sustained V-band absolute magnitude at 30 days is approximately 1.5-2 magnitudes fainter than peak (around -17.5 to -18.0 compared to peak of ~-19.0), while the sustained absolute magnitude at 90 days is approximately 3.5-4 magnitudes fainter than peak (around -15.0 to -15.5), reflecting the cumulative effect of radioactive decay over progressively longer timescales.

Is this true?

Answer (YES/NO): NO